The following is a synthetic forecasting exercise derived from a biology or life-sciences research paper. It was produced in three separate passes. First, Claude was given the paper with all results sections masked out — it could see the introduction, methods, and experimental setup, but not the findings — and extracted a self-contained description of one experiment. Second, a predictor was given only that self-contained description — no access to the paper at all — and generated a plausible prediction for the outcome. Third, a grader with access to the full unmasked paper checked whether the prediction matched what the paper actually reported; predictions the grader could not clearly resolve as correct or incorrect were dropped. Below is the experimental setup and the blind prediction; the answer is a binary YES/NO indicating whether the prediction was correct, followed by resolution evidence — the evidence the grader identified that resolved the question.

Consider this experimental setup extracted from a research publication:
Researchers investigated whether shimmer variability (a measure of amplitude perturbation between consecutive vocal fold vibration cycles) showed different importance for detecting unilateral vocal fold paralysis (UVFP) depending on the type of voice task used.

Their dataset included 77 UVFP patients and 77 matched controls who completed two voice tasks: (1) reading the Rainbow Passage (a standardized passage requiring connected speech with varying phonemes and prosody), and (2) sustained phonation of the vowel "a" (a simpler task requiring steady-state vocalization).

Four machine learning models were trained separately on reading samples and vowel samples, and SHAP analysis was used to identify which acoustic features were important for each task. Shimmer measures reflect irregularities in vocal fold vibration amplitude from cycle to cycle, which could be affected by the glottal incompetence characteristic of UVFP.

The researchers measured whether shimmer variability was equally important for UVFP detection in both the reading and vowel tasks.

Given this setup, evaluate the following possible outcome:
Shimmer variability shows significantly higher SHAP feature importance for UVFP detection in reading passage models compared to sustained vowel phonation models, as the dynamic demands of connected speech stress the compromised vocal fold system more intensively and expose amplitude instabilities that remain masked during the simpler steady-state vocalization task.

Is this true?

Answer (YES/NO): YES